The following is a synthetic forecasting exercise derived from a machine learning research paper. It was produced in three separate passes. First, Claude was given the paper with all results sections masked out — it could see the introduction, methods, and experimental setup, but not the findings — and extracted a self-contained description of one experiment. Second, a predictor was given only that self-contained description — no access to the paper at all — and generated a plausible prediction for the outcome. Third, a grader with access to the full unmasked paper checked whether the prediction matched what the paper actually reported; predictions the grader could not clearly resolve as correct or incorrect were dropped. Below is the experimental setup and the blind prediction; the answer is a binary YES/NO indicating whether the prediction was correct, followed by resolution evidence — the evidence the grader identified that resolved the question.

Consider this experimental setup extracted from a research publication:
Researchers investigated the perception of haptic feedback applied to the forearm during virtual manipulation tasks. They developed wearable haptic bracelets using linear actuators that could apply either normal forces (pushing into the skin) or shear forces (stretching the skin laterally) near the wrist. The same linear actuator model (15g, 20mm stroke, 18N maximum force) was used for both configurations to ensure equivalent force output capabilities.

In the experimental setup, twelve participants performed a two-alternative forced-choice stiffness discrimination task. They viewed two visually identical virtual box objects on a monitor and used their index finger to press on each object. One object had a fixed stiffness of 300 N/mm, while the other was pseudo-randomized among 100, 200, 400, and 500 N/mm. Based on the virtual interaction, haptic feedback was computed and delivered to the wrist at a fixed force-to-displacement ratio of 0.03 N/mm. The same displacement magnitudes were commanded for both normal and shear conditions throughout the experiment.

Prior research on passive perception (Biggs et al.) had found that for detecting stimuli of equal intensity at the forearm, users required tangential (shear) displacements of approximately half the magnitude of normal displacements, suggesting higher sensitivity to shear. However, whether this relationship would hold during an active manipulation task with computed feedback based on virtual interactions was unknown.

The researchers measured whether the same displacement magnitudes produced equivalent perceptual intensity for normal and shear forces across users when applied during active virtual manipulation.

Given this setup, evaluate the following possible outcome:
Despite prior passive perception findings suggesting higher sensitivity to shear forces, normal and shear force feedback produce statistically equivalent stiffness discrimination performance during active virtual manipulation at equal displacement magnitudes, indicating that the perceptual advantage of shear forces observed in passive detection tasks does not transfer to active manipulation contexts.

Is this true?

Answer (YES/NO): NO